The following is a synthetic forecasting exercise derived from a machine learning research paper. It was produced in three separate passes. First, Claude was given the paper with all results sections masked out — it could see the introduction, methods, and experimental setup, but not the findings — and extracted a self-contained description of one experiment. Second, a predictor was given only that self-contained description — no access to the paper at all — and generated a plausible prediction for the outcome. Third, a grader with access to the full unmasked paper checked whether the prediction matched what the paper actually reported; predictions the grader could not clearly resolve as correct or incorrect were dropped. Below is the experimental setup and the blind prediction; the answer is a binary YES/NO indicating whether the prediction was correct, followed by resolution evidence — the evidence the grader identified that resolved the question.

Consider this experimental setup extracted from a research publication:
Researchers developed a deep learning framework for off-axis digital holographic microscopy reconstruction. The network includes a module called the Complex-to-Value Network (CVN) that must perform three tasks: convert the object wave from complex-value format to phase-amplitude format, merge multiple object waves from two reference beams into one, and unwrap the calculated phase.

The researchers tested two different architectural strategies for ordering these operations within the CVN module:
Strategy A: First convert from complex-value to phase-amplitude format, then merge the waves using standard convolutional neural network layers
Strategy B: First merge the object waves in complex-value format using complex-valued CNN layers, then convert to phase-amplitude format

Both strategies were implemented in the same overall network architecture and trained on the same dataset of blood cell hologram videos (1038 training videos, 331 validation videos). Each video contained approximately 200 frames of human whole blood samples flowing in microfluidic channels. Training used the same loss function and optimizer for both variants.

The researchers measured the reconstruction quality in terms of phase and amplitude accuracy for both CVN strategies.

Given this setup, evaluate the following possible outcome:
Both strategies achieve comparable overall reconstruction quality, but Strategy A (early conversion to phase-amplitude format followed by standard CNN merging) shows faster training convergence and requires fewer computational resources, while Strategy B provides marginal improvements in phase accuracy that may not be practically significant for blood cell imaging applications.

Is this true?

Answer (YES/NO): NO